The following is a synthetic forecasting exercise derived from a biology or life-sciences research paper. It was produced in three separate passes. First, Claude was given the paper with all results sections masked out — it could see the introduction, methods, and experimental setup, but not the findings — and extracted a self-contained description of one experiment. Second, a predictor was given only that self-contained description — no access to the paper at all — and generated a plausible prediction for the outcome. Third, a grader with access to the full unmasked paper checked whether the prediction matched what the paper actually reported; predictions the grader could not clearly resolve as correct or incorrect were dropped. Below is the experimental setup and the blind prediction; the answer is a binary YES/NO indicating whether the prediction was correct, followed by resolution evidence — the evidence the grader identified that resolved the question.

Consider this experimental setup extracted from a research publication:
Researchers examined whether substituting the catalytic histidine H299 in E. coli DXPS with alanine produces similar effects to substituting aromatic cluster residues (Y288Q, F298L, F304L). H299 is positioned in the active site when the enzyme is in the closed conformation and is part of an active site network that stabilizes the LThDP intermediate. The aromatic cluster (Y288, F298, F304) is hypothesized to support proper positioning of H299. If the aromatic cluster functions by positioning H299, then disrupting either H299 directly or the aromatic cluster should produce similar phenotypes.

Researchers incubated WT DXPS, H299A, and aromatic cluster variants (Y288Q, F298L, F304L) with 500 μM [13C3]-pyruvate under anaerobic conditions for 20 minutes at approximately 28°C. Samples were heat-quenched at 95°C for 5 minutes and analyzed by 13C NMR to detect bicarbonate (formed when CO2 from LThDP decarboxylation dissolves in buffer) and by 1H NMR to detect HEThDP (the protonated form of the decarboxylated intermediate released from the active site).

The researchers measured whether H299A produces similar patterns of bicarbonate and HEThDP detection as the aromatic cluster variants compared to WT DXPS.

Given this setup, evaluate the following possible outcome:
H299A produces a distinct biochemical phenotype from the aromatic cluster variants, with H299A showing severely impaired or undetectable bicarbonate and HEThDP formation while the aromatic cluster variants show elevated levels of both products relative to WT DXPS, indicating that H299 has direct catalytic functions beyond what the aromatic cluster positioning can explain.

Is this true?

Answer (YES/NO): NO